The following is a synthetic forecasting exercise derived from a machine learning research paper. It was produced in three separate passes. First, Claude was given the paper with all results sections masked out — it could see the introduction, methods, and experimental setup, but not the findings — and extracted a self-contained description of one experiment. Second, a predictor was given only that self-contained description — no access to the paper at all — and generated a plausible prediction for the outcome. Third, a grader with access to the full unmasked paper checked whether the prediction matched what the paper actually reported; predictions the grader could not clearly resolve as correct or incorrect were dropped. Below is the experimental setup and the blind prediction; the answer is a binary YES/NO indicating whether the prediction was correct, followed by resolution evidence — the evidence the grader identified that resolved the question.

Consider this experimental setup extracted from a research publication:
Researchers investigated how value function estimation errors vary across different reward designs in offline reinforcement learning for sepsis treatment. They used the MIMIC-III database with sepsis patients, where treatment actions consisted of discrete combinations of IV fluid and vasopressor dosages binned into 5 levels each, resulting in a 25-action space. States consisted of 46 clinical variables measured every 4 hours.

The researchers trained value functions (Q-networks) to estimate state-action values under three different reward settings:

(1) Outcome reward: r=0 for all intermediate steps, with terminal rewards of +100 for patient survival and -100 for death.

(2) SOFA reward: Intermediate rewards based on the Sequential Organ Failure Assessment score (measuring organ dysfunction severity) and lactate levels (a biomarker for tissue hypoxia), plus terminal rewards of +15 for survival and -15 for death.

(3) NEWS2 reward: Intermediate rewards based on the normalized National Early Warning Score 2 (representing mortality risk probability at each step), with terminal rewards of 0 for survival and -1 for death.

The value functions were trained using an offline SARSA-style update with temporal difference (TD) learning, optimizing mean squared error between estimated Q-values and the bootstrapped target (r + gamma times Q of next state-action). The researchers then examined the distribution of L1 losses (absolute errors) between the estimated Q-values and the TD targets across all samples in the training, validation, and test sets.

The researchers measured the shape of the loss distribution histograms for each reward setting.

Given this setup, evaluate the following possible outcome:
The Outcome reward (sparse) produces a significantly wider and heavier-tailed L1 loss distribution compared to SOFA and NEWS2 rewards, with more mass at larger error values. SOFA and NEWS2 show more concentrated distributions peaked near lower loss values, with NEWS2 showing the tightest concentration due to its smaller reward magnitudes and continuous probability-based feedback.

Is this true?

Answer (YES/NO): NO